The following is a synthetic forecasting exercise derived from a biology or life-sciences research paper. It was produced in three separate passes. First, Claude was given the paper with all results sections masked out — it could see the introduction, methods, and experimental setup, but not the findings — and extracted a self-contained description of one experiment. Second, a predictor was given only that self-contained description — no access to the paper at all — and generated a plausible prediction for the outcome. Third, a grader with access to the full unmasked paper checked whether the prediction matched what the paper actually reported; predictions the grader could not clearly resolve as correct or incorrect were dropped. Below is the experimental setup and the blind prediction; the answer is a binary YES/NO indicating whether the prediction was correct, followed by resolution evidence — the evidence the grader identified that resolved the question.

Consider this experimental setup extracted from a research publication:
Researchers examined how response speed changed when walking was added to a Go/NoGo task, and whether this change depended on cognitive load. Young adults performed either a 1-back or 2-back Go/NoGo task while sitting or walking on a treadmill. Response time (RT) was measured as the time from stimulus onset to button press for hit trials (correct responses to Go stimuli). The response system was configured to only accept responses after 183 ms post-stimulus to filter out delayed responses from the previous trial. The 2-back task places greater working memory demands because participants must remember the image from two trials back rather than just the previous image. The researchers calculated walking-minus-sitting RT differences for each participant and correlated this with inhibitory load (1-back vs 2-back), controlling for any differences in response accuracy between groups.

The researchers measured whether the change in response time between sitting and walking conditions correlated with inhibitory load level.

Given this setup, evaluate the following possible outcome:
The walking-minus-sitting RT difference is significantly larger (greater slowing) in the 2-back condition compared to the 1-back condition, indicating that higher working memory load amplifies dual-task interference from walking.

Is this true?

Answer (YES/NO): NO